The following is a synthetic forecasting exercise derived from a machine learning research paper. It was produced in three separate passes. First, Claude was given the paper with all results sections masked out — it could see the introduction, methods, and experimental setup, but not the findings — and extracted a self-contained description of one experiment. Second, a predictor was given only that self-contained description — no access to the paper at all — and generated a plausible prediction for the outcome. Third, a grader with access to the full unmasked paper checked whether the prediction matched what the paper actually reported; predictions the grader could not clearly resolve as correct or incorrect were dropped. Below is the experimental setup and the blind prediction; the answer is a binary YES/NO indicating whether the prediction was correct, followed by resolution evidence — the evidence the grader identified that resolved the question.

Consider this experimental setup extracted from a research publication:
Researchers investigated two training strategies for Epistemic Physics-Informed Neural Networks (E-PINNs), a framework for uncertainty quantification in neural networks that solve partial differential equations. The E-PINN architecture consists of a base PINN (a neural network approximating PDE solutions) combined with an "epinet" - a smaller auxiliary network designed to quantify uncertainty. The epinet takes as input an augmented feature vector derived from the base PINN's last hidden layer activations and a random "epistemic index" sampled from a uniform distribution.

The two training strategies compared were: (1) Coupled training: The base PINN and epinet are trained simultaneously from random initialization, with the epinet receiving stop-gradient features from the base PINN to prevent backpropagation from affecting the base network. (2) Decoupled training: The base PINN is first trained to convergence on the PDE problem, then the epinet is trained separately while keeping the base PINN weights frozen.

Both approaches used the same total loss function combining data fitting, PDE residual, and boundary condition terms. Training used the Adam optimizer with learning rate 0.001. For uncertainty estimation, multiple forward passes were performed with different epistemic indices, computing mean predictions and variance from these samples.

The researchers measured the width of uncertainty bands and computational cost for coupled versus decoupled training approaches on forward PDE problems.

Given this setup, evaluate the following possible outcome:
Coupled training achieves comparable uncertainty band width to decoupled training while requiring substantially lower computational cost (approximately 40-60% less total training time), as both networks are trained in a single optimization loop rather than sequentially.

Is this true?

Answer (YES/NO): NO